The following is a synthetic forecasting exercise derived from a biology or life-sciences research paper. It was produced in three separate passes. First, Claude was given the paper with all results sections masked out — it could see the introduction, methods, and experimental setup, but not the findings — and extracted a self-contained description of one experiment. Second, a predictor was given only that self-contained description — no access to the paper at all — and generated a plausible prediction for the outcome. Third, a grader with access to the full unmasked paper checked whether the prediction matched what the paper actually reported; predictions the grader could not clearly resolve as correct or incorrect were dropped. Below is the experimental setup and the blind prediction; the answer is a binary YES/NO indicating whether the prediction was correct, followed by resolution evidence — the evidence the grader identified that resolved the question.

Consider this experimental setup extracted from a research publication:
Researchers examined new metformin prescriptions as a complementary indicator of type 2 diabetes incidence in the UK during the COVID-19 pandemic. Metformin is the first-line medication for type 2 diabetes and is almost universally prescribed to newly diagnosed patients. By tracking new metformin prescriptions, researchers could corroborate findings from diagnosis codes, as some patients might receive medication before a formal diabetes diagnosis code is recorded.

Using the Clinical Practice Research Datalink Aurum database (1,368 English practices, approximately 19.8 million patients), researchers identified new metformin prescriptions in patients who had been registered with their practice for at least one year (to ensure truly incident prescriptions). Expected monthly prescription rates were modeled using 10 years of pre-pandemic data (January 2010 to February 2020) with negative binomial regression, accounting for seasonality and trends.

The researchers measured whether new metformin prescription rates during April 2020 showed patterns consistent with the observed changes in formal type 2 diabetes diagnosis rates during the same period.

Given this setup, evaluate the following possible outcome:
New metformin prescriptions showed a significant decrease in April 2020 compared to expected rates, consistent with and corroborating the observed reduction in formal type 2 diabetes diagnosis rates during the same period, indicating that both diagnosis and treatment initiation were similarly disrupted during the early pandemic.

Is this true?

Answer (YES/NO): NO